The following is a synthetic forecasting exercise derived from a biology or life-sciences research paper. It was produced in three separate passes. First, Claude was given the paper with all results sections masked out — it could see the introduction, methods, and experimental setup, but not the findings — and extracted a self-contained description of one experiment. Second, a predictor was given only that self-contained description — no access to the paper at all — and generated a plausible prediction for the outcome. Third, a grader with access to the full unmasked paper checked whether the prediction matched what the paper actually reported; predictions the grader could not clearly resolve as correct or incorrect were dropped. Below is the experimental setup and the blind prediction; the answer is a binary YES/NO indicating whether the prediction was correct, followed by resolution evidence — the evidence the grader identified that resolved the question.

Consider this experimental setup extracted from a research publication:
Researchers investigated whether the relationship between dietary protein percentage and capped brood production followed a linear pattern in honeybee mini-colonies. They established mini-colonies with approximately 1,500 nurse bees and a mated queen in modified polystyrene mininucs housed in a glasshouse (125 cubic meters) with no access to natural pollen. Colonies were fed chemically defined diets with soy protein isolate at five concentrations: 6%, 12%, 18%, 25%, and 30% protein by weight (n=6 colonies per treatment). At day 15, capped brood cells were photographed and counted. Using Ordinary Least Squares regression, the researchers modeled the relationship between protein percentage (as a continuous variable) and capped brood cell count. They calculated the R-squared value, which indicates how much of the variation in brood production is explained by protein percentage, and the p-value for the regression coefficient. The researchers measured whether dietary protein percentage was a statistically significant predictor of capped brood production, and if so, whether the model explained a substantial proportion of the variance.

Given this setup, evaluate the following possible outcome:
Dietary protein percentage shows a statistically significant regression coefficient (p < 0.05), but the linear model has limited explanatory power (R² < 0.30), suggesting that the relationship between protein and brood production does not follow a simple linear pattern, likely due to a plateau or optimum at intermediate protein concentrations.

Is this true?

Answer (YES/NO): NO